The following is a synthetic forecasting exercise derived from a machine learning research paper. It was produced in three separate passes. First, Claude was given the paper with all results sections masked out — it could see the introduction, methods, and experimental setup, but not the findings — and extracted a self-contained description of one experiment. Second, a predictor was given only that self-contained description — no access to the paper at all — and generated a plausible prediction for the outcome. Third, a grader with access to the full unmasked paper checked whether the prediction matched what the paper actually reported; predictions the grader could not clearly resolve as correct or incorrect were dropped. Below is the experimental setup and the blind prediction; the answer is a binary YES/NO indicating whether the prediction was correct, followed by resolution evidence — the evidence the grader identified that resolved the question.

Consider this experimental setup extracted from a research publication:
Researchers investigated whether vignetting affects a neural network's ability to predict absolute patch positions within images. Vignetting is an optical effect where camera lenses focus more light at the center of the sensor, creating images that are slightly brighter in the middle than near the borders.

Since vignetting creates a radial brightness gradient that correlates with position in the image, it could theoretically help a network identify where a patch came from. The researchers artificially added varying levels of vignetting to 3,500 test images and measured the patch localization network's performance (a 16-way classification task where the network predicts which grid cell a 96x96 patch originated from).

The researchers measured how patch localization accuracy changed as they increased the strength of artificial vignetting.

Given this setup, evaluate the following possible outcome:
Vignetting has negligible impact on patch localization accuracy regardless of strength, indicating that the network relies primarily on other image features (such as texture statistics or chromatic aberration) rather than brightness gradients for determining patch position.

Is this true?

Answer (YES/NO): NO